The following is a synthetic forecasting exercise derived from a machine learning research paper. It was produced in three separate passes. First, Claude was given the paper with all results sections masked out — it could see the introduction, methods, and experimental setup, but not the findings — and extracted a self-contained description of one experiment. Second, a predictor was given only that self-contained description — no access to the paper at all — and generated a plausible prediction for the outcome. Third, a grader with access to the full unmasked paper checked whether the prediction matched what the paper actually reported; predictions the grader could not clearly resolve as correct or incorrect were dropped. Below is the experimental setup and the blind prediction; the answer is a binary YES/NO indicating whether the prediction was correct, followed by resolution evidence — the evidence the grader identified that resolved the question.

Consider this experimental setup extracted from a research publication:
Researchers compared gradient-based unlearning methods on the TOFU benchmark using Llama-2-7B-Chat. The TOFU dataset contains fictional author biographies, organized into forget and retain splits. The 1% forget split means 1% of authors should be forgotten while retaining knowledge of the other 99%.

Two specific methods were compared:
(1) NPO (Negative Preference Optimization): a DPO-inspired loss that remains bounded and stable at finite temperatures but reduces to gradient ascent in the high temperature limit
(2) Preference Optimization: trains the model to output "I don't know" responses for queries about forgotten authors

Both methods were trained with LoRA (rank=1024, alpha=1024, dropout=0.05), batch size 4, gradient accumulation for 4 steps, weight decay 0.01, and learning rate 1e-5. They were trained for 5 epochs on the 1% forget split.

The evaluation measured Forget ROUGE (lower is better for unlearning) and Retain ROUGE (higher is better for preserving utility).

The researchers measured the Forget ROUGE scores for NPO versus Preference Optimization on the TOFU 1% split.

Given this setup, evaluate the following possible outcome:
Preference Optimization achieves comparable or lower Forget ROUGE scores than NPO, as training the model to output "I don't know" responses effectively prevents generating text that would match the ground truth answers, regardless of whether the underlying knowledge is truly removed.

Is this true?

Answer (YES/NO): NO